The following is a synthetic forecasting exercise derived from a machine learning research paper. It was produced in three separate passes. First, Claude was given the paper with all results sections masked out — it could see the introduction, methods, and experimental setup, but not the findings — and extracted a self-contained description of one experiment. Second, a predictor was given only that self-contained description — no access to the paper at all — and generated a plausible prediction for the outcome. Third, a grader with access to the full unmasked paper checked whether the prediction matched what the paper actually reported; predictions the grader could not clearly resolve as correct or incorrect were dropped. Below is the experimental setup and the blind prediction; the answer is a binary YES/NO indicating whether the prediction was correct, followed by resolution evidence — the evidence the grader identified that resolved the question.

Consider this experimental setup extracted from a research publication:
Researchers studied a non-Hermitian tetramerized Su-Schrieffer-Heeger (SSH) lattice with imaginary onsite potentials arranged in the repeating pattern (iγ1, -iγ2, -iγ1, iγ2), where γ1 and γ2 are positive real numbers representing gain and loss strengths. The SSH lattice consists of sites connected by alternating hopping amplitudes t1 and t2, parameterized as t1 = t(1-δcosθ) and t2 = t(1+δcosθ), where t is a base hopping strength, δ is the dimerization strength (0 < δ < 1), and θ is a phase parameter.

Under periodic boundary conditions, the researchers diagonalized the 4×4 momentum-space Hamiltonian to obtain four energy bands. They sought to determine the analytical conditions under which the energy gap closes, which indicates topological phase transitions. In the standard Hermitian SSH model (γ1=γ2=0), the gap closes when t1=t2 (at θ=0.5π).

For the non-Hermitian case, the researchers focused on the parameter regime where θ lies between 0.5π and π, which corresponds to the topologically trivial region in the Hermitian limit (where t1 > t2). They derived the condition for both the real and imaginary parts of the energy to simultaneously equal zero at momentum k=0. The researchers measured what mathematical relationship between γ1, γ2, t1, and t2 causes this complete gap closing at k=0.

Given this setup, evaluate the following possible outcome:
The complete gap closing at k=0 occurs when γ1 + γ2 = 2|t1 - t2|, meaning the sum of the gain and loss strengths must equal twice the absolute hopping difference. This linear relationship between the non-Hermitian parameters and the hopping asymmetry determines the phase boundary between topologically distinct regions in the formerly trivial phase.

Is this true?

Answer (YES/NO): NO